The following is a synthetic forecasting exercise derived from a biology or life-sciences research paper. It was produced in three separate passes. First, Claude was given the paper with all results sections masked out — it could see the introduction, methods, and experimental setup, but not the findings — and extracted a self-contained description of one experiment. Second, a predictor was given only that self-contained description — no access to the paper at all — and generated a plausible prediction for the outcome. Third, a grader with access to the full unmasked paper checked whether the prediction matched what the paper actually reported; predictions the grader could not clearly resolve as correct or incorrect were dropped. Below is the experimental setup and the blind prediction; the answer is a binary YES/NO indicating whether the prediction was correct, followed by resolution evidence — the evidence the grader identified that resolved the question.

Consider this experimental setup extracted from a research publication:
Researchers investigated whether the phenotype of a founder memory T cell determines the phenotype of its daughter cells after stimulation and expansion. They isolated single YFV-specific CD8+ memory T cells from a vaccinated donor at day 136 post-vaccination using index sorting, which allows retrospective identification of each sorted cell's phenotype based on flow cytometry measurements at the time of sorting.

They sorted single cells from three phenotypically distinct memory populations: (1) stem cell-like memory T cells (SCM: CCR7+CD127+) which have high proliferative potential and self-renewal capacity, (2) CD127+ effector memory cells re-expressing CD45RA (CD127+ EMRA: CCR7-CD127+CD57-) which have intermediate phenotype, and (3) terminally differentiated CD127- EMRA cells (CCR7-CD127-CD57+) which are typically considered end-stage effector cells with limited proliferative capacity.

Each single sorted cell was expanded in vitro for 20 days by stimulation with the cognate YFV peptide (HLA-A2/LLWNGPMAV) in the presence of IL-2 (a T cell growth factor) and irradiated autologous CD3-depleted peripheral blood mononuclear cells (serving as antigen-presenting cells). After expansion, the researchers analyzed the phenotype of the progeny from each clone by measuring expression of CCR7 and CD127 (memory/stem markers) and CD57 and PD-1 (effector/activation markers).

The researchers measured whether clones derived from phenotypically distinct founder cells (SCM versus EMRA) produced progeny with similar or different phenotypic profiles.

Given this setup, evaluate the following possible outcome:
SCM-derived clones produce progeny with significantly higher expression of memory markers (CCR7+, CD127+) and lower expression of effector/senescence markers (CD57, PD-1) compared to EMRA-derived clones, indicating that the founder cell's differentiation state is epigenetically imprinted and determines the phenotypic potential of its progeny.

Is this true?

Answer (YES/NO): NO